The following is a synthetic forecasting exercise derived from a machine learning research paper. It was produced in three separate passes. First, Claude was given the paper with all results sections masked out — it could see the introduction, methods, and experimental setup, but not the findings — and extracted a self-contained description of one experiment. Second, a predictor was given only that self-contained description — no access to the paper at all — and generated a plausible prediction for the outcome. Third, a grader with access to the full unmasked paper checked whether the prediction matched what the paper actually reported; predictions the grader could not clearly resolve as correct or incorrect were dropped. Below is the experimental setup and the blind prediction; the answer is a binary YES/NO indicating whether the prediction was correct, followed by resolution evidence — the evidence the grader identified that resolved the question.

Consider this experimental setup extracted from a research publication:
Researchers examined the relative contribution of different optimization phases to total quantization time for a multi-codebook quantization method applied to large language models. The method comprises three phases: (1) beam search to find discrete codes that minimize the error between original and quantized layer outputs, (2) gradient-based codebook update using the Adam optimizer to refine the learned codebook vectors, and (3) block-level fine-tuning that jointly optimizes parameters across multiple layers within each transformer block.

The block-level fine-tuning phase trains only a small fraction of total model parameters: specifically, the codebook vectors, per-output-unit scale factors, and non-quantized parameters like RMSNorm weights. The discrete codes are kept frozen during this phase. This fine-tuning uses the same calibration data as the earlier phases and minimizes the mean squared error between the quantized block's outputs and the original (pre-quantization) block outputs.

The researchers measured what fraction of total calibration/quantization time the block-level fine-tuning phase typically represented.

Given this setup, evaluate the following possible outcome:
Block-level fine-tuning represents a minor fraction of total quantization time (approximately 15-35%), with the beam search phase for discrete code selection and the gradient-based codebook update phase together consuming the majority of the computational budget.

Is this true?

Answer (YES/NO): NO